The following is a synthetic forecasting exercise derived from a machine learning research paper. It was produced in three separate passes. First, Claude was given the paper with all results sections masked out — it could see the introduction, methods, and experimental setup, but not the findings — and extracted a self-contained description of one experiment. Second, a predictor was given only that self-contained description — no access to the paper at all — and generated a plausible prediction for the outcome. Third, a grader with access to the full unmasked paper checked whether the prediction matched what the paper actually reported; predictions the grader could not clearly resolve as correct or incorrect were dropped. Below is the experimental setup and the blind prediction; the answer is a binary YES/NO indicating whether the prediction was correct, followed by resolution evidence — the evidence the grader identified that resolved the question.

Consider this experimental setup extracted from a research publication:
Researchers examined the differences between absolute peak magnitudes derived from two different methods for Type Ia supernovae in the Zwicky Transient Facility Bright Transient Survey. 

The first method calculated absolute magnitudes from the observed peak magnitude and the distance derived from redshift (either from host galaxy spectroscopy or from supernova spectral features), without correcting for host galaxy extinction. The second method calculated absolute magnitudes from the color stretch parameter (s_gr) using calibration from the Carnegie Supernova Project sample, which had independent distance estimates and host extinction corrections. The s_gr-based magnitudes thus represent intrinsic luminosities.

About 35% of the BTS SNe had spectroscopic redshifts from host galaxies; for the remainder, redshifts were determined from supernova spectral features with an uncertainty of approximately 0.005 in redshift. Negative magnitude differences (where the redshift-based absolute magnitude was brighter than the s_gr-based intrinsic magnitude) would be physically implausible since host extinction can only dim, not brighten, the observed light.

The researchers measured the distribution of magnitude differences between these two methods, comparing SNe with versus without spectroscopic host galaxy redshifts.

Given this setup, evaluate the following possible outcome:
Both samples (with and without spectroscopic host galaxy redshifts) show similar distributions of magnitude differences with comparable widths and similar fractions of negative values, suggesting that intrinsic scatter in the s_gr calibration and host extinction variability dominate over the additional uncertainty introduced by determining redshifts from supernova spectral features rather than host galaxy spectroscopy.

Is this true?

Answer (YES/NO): NO